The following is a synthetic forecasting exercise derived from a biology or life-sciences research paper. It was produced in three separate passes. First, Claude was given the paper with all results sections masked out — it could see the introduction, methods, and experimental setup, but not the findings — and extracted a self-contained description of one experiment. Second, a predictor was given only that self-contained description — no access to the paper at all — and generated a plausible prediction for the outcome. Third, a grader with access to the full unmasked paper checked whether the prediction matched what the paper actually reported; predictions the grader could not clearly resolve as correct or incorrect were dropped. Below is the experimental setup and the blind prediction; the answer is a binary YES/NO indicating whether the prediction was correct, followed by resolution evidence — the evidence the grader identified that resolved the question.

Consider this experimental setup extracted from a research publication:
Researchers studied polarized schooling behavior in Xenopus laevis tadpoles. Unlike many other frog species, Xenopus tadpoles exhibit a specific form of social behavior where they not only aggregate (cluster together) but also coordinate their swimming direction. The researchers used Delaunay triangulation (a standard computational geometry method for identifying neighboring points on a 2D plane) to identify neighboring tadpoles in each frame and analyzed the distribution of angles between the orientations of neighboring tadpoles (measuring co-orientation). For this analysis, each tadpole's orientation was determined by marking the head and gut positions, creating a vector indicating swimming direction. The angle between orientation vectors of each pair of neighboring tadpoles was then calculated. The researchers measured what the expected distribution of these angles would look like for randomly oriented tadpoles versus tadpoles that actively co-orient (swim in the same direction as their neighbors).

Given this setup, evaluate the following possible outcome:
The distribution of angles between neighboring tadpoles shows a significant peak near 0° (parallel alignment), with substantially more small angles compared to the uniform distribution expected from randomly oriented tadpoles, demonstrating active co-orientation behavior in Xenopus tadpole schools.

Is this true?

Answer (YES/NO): YES